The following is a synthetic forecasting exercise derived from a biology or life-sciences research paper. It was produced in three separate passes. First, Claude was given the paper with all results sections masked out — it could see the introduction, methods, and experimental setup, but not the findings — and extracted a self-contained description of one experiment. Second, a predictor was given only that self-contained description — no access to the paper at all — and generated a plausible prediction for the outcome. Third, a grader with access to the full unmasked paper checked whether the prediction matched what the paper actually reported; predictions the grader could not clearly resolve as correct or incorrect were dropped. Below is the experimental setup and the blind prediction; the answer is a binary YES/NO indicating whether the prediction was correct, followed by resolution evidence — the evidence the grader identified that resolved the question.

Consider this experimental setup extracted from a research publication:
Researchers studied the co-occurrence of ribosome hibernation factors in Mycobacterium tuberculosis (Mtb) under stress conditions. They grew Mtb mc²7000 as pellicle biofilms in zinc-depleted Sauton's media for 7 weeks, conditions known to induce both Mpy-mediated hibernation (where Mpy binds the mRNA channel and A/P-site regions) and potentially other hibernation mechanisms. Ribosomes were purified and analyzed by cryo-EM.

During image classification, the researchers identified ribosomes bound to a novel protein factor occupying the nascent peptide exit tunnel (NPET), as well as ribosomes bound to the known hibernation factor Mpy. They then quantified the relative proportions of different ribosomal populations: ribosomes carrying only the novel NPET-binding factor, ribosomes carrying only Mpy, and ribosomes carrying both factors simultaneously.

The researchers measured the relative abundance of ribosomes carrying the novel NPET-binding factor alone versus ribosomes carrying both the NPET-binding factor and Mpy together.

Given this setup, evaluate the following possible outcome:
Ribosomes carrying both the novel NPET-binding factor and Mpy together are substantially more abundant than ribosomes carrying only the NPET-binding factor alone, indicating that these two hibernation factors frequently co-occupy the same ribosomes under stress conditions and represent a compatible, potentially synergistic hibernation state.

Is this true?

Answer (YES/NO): NO